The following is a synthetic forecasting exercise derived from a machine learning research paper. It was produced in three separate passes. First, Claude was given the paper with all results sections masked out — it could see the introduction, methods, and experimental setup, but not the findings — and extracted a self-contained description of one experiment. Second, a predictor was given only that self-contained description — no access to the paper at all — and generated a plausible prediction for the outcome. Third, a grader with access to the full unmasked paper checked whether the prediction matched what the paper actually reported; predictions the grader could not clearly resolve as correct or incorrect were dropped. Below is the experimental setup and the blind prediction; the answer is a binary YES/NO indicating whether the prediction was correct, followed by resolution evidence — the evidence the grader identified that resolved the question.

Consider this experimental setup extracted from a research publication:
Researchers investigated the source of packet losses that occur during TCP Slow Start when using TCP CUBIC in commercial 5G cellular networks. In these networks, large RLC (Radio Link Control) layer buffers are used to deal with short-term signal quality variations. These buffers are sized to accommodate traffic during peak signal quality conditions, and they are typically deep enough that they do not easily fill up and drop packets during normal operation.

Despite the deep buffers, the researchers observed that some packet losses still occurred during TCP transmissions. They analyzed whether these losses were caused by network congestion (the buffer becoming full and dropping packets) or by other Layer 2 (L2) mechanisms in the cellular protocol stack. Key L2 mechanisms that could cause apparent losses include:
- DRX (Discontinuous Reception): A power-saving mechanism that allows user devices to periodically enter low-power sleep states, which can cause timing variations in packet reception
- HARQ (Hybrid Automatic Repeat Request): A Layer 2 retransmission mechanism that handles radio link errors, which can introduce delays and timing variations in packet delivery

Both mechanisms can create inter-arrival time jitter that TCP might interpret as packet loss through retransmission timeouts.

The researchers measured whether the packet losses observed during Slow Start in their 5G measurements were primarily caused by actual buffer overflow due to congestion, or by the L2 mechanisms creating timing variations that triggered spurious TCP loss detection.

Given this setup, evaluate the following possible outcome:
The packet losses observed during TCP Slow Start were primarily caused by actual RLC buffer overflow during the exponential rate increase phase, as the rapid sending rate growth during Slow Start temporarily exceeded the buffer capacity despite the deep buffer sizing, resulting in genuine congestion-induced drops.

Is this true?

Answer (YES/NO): NO